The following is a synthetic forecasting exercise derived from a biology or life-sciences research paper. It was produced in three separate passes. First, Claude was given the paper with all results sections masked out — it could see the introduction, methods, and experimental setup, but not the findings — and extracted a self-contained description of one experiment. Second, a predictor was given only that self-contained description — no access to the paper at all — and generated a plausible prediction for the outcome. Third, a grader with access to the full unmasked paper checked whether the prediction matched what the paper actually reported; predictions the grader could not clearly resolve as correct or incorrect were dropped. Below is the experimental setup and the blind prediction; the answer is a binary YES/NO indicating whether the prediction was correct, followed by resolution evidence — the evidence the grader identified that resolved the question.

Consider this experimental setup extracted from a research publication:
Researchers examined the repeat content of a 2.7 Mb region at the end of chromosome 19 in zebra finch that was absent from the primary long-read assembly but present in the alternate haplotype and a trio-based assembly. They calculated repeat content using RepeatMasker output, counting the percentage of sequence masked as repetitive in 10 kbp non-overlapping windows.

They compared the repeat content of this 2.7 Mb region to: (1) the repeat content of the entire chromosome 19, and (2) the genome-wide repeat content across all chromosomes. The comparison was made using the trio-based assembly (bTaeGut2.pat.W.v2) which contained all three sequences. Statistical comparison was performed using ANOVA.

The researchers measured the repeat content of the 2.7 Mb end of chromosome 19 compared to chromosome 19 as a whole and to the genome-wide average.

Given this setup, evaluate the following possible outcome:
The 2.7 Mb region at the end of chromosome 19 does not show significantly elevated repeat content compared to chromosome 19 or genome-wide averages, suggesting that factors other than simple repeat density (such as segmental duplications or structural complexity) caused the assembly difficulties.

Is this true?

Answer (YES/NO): NO